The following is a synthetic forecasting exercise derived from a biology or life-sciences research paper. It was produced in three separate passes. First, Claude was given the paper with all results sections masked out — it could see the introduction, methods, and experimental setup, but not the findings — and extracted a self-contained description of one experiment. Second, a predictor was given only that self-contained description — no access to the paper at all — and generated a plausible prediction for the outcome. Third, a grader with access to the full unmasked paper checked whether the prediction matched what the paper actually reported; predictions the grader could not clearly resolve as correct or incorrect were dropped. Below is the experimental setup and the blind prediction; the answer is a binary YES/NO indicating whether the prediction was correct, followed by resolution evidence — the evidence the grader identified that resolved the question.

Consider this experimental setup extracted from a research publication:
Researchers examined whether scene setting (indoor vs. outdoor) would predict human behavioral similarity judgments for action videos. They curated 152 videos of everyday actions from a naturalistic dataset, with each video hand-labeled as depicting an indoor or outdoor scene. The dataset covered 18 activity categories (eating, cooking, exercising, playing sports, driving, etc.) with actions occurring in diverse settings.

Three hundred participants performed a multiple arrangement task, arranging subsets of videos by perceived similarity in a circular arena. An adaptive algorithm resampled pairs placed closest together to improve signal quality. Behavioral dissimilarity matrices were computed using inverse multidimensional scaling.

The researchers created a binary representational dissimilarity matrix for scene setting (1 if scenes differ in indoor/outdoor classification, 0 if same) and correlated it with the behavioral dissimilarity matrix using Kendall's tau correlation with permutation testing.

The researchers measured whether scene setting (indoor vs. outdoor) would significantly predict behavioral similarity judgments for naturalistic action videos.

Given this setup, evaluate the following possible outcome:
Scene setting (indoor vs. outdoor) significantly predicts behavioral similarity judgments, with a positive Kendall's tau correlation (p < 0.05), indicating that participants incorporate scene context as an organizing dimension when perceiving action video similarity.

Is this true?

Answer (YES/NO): YES